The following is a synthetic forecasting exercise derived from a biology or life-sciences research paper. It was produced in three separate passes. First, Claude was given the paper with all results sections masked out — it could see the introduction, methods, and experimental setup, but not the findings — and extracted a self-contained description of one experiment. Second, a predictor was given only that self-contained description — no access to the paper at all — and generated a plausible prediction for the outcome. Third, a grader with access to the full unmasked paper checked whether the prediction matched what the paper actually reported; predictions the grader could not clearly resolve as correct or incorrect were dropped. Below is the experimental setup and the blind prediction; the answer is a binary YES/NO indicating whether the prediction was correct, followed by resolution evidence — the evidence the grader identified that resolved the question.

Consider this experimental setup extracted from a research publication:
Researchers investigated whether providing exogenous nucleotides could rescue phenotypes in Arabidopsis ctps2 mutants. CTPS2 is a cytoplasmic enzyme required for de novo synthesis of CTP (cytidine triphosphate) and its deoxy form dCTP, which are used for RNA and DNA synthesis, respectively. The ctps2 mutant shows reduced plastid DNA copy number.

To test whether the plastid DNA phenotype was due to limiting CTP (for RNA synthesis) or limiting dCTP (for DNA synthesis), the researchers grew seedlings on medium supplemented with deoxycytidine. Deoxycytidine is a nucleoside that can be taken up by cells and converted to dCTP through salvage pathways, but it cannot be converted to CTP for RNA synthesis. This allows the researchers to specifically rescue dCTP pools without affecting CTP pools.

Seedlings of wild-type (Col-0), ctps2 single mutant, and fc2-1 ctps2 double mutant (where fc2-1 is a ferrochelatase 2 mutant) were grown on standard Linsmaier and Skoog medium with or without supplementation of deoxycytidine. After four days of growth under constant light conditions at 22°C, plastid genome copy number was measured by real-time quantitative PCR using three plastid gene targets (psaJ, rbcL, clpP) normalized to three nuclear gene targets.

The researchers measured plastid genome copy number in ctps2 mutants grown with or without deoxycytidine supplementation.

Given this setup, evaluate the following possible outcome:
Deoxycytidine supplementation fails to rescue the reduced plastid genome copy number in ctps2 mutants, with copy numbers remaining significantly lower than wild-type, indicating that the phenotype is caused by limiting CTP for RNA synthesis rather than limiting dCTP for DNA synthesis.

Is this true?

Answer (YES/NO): NO